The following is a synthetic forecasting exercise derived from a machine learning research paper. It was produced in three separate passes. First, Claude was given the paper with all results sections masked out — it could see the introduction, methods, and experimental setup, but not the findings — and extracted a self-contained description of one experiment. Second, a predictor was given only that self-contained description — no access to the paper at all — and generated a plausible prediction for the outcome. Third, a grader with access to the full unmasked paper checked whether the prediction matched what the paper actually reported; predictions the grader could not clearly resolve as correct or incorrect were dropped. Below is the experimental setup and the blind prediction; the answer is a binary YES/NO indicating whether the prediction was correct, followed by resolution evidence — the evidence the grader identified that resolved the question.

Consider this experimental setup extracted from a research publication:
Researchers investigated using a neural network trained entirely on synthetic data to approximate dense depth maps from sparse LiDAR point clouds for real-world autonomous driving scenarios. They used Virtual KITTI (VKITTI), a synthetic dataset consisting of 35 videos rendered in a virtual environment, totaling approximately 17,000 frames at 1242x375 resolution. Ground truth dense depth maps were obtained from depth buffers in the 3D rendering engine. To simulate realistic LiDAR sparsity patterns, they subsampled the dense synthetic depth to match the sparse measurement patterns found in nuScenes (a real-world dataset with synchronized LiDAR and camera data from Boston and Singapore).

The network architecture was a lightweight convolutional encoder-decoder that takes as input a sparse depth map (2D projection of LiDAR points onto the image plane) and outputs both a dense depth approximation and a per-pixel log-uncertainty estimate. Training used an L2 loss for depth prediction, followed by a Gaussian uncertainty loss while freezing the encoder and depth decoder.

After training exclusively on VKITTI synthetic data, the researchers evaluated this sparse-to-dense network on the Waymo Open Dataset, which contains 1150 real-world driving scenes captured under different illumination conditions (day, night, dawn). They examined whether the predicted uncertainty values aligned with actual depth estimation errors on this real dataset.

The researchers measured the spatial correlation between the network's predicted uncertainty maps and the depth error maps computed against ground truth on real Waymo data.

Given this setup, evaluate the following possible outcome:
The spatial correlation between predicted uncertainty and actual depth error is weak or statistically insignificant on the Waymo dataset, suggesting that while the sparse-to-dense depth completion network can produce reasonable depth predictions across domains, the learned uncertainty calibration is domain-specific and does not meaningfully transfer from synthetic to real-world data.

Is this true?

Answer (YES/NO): NO